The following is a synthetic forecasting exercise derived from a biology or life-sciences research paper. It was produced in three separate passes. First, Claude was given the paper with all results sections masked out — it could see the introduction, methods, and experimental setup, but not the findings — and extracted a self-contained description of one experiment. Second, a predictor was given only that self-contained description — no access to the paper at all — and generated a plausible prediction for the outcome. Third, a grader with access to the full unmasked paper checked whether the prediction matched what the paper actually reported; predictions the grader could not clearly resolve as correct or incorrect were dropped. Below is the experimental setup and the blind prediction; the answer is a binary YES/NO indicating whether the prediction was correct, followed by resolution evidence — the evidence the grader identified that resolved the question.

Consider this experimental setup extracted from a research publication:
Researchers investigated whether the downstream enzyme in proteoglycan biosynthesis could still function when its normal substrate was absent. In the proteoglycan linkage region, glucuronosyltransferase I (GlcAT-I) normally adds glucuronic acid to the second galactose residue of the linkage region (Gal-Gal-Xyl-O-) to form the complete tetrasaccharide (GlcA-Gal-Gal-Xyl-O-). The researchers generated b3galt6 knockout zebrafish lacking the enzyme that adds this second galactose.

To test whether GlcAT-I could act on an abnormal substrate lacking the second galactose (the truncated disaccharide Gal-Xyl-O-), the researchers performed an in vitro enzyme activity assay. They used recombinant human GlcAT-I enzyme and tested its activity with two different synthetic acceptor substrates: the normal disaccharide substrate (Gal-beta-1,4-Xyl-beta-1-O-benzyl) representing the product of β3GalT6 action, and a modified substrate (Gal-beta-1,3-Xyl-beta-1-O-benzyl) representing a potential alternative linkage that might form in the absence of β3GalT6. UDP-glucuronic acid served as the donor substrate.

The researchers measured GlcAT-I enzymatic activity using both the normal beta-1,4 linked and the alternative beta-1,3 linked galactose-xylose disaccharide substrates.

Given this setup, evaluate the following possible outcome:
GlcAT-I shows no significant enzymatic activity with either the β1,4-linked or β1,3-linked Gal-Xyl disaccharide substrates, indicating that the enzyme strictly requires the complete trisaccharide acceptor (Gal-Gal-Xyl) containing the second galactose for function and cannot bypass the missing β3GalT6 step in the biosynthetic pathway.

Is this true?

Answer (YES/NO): NO